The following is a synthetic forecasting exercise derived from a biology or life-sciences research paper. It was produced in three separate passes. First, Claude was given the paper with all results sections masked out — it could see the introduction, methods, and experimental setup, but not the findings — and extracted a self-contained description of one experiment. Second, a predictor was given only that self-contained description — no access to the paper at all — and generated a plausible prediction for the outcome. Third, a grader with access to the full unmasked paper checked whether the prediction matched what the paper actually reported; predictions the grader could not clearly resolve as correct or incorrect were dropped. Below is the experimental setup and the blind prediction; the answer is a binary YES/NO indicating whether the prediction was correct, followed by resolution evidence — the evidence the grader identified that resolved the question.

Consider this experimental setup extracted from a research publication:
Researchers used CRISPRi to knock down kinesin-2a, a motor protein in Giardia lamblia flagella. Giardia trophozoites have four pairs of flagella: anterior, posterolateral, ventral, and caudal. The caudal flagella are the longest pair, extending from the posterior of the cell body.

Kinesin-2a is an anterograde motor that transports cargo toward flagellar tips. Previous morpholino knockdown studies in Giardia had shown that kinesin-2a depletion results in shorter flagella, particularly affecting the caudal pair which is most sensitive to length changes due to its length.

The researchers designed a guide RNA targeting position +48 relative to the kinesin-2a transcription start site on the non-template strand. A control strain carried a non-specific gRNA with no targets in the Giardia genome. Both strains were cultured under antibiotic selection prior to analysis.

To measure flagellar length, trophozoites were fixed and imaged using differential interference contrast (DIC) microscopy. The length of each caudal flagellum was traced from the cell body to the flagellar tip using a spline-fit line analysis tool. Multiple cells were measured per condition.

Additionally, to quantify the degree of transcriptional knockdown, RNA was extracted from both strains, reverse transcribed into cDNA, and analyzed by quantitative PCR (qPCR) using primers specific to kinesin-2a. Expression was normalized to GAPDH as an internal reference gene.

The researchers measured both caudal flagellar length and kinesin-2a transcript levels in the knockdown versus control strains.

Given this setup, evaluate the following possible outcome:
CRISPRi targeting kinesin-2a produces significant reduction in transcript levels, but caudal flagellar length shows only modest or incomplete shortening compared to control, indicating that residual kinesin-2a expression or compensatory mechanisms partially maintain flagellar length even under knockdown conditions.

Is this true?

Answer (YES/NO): NO